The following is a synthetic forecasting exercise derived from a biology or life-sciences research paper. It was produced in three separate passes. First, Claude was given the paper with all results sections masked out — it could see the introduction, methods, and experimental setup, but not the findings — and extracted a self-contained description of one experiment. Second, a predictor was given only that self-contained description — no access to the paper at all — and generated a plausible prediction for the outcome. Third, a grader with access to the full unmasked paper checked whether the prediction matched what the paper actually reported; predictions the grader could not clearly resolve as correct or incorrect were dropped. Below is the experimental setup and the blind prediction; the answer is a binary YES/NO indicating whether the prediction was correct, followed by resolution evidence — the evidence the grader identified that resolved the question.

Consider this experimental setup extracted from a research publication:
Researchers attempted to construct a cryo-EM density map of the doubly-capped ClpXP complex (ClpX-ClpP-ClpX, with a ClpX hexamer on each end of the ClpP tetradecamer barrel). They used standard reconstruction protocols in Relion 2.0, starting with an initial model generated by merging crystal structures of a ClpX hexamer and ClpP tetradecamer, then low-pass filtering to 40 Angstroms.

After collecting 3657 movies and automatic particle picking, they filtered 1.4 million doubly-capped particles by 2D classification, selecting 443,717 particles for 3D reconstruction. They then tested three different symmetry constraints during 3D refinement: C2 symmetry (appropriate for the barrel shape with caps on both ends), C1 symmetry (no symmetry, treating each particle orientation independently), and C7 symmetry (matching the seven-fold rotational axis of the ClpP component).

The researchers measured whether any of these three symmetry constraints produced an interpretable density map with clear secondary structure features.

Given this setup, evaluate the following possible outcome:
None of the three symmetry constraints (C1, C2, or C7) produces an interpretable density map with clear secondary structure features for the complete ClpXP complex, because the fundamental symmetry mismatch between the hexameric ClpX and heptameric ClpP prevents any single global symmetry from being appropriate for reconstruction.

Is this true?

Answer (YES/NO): YES